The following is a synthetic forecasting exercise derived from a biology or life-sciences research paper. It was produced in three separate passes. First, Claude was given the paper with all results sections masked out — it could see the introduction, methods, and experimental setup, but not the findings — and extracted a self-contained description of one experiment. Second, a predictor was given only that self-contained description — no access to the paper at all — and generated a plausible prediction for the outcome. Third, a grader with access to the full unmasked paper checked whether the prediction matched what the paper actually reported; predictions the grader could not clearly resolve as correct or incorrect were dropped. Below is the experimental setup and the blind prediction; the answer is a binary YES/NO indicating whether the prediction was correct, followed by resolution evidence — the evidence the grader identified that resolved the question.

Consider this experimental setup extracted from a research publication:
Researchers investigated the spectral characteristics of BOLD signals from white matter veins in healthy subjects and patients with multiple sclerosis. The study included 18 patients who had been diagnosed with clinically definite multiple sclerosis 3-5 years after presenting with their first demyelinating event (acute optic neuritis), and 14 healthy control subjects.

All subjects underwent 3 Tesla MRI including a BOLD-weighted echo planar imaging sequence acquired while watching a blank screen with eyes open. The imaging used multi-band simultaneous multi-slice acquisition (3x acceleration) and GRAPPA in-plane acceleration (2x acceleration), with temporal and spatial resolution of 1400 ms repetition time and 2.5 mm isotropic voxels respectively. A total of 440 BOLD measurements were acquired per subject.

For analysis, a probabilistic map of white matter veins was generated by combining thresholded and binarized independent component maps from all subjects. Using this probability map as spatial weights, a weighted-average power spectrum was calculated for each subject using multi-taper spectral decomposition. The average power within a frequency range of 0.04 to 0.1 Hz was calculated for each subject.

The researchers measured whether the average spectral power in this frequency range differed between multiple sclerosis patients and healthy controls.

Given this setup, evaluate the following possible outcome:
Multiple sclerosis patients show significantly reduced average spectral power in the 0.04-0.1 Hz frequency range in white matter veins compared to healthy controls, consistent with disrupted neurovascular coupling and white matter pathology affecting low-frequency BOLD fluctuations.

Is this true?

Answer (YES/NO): YES